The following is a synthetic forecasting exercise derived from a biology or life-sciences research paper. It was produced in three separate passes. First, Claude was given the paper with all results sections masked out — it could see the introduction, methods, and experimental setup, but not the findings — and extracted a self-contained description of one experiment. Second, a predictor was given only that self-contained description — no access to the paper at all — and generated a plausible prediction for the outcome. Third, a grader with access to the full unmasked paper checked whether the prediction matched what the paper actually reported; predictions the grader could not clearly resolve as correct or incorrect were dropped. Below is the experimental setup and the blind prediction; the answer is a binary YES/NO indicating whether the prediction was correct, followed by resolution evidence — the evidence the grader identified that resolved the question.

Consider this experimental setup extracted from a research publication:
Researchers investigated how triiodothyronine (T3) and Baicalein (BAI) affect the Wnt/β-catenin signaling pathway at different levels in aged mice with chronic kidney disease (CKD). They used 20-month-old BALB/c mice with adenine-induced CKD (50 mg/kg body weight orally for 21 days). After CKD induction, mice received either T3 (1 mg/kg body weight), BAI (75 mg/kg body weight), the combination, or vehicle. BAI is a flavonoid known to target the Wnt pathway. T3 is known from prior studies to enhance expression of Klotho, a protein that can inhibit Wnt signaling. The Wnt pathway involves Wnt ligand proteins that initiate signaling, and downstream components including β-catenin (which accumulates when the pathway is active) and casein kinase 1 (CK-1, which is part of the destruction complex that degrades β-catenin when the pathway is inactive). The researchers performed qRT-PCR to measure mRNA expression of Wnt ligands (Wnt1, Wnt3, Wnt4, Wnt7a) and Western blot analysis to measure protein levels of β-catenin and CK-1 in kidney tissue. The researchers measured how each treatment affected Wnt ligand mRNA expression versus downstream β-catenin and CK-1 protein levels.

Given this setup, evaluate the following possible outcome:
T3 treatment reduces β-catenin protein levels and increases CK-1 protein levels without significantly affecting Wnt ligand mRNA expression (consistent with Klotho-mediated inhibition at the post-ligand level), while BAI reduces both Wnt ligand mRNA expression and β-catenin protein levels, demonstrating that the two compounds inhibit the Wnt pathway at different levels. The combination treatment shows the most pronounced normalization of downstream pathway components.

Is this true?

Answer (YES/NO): YES